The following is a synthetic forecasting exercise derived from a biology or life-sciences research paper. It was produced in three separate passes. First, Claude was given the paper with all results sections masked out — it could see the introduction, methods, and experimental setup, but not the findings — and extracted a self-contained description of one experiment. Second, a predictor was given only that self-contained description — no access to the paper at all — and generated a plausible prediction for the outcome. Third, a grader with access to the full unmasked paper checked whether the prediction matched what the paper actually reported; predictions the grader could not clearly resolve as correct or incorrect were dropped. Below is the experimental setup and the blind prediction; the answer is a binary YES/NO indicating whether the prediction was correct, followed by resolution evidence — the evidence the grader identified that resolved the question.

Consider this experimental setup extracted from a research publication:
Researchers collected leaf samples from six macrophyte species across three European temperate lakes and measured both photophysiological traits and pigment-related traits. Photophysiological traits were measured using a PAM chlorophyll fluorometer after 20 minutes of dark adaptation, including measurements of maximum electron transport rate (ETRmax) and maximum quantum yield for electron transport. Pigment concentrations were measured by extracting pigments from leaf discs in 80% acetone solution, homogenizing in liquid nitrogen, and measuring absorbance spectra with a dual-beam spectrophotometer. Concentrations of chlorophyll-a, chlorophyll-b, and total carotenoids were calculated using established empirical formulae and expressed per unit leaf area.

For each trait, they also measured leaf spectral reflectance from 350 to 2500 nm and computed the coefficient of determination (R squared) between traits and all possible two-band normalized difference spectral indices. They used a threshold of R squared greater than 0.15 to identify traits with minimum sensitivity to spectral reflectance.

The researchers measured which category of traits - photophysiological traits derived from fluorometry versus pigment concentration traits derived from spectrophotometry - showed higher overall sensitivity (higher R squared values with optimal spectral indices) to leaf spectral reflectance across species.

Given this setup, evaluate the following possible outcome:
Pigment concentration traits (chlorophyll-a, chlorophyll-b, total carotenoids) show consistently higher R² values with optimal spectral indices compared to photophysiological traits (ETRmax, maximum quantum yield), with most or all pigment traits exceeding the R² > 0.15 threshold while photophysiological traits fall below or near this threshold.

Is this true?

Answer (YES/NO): YES